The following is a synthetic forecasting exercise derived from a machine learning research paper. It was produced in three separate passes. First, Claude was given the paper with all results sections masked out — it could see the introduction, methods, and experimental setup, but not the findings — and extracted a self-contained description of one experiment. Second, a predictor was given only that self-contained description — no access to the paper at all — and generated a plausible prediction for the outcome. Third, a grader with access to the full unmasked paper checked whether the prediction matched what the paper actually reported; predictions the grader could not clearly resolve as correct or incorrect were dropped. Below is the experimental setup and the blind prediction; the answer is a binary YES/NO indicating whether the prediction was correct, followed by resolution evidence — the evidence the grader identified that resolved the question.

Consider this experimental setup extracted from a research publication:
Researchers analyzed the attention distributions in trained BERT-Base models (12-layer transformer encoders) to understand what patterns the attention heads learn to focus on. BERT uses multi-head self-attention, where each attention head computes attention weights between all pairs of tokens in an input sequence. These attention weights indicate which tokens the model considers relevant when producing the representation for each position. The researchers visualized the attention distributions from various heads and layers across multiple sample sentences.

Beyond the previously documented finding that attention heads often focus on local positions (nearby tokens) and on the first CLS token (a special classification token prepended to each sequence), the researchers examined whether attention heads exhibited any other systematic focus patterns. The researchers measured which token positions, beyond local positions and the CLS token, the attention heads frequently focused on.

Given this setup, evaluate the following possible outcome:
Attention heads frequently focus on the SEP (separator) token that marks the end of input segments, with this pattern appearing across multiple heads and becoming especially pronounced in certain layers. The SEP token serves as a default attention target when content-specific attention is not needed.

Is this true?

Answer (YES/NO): YES